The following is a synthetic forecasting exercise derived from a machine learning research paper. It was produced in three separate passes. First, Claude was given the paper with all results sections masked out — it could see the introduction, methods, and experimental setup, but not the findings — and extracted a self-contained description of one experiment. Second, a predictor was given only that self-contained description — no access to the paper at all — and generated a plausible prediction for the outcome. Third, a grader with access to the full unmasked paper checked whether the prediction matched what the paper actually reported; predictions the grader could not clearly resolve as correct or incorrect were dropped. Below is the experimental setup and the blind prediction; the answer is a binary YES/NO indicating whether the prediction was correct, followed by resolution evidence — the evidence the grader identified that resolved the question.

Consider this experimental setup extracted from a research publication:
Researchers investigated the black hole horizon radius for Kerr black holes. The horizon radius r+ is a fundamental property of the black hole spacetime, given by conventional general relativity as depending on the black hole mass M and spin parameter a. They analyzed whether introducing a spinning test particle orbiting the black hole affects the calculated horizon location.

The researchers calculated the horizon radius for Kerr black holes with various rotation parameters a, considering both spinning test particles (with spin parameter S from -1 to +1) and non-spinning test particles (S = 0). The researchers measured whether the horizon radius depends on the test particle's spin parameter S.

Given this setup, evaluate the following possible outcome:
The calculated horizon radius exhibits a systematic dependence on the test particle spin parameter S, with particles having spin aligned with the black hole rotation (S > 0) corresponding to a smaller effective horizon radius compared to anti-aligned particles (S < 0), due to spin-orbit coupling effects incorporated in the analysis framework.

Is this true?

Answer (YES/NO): NO